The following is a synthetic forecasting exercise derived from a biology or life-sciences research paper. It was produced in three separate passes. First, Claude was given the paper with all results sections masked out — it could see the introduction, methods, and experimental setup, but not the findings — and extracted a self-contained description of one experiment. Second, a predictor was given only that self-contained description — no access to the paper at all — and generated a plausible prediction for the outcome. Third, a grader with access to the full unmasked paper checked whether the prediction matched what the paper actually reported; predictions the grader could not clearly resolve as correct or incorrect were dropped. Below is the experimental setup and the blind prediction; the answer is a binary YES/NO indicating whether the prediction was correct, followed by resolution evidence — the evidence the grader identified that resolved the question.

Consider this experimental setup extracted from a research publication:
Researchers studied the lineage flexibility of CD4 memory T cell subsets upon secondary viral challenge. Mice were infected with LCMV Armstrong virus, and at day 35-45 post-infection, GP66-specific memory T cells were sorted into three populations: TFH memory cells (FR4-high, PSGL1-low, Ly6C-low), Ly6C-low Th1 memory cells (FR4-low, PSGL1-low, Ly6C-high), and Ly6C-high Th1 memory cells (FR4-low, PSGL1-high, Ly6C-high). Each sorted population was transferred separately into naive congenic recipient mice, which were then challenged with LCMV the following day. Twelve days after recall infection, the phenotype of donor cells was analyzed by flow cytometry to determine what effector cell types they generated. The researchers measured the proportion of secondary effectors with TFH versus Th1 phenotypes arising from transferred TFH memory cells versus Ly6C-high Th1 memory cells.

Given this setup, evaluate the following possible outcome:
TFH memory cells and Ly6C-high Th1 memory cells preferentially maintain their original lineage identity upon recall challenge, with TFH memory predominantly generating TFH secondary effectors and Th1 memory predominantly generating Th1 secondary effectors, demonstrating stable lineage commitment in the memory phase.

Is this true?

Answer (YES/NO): NO